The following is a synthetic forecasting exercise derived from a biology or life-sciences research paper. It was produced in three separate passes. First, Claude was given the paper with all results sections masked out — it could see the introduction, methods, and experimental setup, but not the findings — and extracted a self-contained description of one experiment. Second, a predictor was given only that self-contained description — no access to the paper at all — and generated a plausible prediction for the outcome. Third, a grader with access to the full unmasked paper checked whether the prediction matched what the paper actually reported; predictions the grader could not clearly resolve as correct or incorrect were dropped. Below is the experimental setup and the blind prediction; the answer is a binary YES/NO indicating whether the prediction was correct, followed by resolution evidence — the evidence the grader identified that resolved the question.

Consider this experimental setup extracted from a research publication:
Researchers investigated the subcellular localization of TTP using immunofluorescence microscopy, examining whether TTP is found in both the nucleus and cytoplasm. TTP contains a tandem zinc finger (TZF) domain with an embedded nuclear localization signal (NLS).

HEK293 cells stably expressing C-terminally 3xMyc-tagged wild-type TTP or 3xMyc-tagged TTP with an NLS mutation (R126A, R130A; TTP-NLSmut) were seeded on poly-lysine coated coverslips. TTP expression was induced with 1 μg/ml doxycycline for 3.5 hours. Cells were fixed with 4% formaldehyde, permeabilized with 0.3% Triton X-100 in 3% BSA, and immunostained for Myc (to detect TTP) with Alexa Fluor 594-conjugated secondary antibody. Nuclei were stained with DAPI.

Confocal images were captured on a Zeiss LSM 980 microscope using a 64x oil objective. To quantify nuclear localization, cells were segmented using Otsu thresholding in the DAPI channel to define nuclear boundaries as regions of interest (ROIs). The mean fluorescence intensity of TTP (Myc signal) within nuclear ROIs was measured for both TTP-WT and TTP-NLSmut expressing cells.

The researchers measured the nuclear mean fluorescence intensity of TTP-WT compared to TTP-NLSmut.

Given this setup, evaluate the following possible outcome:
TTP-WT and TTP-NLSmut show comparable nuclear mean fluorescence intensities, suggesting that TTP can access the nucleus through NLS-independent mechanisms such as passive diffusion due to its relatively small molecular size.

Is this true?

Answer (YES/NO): NO